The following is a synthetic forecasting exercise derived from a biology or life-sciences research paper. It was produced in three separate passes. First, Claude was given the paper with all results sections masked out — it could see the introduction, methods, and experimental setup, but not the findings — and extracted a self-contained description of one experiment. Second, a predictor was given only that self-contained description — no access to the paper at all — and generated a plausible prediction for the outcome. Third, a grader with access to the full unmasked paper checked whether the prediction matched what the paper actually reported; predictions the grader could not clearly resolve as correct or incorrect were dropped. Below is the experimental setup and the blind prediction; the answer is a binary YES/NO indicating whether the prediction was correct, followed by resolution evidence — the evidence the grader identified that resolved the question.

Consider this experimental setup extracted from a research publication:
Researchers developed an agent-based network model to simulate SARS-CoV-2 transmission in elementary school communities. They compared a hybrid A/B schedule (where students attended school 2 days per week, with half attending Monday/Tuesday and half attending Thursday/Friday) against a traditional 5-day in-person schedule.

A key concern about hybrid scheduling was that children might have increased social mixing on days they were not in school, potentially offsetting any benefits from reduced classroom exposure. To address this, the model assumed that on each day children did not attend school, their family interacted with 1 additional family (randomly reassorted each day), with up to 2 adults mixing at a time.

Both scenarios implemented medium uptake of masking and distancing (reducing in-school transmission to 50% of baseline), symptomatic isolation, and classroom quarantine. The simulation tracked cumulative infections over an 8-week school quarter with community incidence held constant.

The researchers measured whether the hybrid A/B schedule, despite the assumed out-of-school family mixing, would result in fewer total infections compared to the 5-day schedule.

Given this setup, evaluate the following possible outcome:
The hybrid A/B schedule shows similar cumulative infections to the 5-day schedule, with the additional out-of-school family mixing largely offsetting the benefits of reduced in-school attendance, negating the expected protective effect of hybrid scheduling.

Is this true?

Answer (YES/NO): NO